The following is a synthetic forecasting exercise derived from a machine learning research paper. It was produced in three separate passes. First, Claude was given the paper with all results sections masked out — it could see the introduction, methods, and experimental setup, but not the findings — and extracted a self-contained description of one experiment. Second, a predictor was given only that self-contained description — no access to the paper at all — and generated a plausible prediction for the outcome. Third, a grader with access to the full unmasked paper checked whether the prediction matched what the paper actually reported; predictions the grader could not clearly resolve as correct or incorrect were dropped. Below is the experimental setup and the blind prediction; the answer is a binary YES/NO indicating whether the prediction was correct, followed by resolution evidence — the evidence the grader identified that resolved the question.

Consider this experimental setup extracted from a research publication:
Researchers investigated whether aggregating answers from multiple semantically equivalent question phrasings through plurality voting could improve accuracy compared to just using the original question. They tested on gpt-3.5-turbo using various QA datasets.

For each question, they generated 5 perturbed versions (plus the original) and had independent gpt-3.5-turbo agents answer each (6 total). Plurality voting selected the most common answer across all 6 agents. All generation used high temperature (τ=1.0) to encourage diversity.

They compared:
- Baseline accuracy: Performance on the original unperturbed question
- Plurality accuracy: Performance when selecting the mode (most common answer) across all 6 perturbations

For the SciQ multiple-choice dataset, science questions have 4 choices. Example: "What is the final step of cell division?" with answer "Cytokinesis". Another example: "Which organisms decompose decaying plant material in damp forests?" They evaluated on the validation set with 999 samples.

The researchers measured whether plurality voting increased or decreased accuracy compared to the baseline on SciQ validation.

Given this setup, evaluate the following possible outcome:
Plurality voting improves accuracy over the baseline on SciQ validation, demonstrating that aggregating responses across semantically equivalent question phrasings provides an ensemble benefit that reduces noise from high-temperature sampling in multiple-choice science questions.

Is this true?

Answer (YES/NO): YES